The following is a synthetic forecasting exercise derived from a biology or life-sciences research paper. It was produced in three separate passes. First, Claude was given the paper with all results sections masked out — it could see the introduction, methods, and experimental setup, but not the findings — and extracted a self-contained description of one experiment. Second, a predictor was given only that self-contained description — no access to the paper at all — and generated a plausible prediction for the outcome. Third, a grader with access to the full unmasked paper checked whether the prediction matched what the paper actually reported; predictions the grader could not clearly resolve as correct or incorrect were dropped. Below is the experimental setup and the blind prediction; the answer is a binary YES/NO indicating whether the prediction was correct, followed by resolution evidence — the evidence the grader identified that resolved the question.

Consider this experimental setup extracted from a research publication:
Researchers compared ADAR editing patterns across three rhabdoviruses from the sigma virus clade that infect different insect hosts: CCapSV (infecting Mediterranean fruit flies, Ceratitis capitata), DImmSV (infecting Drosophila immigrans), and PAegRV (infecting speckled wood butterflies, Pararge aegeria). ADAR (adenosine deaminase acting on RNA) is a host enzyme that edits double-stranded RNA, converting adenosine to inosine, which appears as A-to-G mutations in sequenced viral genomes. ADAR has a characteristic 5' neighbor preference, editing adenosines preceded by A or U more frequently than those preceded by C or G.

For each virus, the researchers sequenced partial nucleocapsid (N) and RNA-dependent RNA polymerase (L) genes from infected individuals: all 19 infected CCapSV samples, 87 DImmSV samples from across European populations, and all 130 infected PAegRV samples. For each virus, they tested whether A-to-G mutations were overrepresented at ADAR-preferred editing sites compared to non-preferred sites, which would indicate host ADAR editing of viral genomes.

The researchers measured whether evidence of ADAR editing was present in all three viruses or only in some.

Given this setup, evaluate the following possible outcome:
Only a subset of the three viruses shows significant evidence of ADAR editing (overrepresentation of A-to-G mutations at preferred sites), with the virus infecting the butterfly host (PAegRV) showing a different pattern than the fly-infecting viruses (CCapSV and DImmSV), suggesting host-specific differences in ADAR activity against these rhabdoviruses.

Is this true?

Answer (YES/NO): NO